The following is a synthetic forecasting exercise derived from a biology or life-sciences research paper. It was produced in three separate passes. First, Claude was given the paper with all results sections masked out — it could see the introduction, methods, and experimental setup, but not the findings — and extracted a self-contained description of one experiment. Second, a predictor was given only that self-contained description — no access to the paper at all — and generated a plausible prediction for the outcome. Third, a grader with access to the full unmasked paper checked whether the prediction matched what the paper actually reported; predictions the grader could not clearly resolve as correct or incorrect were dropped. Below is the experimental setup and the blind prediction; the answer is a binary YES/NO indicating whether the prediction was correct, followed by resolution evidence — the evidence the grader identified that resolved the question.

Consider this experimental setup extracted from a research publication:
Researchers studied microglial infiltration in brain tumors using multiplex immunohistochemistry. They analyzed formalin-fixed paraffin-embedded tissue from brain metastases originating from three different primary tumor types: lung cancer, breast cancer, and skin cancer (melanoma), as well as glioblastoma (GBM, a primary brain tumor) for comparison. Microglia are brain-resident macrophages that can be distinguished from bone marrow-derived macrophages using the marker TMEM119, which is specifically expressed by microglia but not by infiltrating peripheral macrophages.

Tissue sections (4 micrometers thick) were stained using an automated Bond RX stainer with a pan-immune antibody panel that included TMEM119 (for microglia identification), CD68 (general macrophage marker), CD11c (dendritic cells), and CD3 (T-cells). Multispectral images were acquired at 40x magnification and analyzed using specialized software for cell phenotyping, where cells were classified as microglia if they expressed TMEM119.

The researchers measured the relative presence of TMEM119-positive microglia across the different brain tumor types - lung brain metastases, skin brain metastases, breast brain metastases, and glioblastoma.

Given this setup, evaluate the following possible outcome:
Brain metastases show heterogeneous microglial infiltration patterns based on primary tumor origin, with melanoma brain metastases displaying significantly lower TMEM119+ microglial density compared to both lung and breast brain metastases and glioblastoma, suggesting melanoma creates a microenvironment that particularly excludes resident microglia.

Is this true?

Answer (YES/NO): NO